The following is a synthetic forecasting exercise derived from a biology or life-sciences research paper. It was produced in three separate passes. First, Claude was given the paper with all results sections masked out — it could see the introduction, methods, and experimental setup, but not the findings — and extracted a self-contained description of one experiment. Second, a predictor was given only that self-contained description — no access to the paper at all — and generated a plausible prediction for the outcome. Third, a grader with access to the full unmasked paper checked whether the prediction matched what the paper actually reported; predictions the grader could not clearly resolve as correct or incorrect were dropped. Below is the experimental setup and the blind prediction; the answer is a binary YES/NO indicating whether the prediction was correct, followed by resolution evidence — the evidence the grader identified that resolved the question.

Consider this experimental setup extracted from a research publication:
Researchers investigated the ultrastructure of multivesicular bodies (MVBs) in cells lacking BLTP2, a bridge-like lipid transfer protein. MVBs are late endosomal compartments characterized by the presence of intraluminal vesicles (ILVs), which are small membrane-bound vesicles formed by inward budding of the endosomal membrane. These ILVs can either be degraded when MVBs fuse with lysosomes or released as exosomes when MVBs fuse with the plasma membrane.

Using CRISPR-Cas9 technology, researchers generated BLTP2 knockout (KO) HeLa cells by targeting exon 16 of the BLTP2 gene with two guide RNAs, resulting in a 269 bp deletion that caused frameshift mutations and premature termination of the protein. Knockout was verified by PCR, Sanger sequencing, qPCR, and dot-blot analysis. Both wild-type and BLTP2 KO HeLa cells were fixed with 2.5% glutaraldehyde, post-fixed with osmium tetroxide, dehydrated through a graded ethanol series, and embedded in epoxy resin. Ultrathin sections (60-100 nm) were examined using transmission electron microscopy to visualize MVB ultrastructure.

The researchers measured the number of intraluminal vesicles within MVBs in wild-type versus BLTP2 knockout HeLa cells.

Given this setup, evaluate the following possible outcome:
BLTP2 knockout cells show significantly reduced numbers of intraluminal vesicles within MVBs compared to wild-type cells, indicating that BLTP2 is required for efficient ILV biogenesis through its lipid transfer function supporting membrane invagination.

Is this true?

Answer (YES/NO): YES